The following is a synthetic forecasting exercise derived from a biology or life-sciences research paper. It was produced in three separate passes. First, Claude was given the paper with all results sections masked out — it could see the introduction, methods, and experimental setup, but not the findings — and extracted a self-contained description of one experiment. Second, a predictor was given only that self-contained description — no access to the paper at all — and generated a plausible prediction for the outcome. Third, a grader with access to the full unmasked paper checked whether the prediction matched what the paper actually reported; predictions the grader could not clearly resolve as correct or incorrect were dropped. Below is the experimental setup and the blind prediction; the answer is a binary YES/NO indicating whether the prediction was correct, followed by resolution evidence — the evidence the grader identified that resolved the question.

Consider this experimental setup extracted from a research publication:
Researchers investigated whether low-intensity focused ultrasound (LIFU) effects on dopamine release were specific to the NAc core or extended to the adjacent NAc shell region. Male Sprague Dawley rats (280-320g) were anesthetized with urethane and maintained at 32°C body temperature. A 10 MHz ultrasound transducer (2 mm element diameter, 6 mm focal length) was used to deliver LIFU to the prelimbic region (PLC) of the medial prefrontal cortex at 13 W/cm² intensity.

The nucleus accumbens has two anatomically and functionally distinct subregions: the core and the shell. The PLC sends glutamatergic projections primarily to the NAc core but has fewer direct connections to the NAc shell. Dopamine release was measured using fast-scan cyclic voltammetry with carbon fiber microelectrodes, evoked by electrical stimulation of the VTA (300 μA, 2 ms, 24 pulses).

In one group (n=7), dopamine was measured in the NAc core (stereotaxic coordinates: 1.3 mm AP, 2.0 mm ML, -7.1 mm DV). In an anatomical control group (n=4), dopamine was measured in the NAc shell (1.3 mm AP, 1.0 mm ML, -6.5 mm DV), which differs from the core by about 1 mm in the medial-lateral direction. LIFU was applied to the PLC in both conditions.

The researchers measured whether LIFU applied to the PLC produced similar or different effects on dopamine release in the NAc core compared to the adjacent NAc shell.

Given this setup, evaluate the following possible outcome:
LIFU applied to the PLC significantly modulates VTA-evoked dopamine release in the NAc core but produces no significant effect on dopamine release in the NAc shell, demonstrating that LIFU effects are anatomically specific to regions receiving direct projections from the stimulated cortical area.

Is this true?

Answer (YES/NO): YES